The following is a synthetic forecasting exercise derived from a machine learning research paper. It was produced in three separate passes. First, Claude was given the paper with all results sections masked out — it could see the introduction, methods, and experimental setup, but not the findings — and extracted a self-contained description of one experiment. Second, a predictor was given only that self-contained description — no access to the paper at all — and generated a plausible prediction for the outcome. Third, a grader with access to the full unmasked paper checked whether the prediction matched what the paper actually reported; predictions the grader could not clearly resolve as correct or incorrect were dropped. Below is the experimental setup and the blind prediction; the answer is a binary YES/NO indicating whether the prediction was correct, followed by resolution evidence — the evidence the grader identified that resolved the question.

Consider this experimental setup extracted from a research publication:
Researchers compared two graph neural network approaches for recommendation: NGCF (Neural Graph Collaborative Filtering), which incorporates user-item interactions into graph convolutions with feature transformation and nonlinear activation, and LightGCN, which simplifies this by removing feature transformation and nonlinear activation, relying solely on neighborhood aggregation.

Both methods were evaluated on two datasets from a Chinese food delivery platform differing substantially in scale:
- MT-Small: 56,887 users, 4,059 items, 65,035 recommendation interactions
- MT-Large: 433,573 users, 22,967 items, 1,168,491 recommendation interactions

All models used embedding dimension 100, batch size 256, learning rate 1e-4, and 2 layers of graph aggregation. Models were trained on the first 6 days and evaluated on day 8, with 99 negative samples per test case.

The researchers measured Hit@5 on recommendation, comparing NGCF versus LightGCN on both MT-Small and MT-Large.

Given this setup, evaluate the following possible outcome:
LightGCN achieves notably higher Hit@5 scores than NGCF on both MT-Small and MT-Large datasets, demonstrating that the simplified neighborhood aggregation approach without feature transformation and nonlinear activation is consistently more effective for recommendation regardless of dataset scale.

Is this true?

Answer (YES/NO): NO